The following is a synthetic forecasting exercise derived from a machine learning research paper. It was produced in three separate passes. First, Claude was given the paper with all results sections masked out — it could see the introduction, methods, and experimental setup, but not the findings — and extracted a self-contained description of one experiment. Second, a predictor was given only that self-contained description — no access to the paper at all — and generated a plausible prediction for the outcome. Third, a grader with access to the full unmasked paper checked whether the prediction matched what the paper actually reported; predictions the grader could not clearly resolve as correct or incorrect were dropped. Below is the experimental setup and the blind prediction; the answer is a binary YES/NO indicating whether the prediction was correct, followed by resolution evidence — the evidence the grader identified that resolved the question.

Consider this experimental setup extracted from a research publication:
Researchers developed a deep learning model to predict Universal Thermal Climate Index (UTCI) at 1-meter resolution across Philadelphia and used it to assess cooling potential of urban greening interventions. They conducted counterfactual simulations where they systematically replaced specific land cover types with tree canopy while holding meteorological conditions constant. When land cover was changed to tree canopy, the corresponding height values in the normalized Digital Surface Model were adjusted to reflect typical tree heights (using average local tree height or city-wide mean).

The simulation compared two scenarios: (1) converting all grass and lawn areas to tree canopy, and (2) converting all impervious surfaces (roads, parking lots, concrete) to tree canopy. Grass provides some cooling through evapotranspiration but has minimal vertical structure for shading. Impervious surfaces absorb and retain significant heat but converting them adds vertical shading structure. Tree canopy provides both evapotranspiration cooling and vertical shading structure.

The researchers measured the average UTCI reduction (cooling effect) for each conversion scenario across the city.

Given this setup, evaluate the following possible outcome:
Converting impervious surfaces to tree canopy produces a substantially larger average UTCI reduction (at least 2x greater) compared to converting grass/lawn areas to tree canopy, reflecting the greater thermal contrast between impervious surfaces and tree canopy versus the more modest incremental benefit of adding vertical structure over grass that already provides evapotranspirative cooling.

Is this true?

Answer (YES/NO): NO